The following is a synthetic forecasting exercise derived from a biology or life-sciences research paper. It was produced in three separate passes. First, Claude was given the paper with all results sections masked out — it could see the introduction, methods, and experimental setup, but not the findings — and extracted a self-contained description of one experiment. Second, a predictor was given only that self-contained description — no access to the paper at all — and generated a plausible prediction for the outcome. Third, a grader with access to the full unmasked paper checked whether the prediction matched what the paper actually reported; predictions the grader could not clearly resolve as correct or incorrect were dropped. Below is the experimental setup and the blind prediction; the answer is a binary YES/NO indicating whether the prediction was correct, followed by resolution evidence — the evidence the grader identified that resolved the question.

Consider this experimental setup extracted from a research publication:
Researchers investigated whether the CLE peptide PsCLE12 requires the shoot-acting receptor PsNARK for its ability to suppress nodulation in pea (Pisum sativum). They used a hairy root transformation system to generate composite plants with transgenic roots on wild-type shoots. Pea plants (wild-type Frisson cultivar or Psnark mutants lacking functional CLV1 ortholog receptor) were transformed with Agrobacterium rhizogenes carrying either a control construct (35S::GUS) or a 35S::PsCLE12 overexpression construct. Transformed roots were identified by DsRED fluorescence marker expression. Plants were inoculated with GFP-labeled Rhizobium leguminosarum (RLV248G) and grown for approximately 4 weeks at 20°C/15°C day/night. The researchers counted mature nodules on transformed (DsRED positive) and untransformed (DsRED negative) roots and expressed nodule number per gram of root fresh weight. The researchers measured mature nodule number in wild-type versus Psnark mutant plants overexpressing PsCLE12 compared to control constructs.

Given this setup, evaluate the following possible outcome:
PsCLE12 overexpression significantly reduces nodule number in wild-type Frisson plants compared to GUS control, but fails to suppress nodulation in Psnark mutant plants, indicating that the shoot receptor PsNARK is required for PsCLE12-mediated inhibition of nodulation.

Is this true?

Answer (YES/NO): YES